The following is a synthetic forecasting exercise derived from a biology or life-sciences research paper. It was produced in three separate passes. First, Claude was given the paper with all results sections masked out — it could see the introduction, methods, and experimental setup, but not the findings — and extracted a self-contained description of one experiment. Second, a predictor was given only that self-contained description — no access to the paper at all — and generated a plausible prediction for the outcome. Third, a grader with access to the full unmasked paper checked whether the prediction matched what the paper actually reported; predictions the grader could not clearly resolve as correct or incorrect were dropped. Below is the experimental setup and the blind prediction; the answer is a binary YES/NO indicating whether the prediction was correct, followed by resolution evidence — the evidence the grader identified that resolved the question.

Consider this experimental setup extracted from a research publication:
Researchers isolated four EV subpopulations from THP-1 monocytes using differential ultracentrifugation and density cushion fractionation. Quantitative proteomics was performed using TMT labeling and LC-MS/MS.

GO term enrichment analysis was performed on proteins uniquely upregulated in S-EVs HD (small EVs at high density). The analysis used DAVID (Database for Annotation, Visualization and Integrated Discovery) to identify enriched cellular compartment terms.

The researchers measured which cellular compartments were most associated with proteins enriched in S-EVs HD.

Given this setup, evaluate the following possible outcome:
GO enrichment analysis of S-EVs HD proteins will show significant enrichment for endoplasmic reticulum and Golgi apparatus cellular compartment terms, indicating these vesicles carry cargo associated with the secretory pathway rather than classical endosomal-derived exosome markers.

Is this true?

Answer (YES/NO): NO